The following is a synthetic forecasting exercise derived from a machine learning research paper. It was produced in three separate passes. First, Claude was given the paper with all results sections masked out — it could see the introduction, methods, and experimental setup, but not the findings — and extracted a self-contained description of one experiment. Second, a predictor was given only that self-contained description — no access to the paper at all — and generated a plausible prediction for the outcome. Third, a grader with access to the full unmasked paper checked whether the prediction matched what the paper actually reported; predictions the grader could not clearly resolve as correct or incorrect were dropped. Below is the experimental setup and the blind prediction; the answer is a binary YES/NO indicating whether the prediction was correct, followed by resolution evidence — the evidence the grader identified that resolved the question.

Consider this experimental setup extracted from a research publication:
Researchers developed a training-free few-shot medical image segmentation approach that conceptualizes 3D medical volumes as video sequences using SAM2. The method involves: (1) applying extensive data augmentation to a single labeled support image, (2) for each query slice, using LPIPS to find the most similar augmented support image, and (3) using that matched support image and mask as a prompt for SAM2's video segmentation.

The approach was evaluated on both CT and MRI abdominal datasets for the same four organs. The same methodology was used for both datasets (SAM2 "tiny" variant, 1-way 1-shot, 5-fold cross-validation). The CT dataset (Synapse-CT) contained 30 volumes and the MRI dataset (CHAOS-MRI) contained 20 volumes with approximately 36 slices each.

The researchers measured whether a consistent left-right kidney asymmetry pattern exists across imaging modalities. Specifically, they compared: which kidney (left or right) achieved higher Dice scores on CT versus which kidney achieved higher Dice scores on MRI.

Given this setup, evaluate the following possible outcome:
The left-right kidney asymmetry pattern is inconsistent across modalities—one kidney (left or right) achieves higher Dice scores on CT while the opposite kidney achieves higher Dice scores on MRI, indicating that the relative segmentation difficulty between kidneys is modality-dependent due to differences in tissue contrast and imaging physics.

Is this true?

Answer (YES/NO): YES